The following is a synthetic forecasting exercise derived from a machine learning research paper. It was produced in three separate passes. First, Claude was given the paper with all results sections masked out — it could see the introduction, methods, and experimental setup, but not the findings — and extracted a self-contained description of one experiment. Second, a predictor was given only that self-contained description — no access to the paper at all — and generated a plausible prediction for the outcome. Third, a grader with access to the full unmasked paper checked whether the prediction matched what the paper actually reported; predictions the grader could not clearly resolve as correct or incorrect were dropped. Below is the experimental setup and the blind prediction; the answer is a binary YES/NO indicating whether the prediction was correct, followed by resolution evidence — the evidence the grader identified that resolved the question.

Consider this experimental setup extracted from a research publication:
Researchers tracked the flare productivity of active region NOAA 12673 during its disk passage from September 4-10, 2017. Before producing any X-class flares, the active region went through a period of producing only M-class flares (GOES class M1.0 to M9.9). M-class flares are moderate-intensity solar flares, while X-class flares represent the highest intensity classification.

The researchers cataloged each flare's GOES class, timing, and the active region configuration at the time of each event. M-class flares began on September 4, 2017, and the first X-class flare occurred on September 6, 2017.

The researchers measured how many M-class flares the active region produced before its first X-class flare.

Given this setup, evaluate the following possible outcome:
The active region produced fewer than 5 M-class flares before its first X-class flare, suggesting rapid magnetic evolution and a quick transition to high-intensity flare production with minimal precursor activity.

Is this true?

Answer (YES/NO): NO